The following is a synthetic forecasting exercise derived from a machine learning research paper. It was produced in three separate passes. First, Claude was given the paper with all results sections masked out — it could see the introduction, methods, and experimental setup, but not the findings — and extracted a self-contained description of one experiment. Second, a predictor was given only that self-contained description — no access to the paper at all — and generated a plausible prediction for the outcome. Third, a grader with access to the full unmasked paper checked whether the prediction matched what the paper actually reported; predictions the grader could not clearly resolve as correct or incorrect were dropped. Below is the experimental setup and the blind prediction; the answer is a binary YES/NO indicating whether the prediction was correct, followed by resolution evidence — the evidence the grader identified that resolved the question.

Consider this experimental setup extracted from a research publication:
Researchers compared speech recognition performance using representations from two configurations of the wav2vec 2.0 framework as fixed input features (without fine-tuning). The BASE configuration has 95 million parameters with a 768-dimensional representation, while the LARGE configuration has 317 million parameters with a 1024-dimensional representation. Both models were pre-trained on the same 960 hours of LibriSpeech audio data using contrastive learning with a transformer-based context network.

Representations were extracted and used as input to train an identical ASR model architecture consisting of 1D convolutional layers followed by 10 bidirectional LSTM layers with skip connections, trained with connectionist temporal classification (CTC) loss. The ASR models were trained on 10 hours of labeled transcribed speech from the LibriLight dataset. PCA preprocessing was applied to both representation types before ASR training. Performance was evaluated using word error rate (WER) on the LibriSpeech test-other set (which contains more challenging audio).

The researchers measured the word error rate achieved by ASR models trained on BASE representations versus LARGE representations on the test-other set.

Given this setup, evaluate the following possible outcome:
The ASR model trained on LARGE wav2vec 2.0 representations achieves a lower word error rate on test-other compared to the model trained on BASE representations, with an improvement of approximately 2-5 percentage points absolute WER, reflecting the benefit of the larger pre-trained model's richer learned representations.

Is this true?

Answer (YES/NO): NO